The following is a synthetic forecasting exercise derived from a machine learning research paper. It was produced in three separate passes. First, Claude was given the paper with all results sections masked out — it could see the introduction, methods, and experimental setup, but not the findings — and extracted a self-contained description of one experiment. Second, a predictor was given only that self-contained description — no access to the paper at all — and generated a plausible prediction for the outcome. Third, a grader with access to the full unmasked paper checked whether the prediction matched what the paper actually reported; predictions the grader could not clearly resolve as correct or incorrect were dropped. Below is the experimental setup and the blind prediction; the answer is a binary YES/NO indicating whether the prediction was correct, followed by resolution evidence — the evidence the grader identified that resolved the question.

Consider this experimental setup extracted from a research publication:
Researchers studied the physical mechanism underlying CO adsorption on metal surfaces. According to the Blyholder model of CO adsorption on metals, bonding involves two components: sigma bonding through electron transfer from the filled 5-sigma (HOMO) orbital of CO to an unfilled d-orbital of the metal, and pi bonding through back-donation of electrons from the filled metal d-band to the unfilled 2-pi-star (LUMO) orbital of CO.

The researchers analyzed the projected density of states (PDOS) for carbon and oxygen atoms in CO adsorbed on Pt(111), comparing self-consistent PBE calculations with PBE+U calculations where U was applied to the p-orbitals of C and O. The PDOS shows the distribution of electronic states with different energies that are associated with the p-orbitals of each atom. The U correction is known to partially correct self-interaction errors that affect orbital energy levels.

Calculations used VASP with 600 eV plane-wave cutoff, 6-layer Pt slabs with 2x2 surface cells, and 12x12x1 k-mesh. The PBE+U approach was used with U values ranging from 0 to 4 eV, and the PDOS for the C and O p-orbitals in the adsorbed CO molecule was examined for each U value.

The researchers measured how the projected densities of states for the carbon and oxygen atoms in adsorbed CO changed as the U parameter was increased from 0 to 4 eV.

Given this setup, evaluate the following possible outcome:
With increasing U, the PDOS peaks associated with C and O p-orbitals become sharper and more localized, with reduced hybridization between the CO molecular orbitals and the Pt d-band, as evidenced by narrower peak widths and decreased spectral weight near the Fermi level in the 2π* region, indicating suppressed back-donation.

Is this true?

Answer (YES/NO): NO